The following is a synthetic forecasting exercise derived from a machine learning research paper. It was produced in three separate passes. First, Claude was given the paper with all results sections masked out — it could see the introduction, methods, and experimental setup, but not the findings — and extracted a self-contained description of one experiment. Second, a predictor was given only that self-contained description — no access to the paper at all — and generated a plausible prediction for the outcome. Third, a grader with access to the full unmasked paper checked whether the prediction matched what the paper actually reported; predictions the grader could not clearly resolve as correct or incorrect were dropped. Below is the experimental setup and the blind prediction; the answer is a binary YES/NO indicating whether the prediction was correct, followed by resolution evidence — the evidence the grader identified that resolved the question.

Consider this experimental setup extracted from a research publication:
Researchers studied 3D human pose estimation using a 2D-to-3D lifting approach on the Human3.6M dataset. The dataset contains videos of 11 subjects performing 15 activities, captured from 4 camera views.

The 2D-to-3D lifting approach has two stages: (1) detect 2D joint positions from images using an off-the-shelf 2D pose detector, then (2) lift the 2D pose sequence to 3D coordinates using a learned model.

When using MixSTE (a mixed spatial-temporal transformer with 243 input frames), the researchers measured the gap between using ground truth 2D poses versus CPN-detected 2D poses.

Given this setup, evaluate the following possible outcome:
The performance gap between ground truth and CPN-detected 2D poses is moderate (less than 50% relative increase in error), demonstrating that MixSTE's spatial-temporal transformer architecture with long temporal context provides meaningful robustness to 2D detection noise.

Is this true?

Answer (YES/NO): NO